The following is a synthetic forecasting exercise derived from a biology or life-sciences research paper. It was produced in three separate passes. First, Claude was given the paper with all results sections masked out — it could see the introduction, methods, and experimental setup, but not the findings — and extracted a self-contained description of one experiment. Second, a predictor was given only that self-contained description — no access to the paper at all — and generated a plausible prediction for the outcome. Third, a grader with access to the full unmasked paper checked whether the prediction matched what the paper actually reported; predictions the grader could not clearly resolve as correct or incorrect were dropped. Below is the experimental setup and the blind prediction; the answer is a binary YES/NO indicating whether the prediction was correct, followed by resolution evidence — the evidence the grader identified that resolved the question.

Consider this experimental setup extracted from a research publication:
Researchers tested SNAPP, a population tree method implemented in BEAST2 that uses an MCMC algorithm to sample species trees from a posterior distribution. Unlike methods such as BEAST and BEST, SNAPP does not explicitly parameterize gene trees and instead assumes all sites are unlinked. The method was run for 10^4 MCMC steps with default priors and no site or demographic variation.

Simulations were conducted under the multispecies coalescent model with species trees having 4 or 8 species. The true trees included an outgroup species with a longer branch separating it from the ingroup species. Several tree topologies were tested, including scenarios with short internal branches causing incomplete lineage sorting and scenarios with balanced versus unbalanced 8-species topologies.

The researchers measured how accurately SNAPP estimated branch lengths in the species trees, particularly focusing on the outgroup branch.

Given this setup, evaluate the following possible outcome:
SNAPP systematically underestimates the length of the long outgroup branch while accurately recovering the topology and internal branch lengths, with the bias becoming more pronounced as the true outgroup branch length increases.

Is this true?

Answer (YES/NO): NO